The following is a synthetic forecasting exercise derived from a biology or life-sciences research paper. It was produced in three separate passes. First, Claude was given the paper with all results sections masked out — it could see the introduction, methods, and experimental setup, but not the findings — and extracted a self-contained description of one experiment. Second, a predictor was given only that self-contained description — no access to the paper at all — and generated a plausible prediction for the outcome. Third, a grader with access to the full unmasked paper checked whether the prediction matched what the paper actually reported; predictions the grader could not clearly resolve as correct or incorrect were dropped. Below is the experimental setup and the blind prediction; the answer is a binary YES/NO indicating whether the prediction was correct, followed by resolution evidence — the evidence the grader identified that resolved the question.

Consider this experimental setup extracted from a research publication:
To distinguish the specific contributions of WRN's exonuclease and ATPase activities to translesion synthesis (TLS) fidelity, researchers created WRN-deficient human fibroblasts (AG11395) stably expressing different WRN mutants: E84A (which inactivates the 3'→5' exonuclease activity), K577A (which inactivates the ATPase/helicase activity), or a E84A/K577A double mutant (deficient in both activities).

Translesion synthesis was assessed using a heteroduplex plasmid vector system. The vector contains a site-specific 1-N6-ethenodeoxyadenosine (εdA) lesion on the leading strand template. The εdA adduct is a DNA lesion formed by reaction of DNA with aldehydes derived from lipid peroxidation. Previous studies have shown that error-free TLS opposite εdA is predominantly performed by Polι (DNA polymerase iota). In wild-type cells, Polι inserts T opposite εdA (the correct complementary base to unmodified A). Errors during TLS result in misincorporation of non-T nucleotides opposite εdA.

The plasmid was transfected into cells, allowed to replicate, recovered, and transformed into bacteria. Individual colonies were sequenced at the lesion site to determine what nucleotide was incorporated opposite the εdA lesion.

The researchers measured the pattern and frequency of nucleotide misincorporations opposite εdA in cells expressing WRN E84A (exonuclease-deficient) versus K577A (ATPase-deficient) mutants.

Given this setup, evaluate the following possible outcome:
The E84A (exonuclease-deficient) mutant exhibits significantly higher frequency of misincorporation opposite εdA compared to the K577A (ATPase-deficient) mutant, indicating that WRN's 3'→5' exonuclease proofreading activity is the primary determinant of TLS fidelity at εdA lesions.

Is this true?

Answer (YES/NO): YES